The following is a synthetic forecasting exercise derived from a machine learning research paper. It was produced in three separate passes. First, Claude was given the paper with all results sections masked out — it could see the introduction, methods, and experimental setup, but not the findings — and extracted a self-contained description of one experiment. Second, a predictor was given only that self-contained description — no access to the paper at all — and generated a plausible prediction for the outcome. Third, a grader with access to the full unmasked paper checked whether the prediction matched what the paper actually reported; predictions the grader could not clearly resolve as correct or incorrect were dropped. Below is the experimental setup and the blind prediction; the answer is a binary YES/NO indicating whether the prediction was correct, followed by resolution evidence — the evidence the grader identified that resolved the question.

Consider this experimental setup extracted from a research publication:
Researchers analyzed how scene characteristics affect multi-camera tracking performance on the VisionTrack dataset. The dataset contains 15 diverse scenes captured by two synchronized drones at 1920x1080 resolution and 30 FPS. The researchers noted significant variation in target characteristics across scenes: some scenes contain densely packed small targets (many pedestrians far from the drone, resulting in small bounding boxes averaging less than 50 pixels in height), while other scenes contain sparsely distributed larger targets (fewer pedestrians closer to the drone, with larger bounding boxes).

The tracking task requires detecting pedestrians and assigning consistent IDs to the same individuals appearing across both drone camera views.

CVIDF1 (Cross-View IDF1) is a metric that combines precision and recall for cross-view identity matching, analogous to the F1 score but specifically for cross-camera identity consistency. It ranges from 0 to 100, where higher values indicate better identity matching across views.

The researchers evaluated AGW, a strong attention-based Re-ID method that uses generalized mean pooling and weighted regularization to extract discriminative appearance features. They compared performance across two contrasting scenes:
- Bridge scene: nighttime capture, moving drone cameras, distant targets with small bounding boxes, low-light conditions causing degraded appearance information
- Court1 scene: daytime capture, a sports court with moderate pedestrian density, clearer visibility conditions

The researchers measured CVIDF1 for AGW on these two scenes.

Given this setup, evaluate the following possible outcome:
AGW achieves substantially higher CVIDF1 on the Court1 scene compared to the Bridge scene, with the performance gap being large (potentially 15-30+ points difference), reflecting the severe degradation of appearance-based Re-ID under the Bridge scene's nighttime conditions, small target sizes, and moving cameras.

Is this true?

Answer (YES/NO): YES